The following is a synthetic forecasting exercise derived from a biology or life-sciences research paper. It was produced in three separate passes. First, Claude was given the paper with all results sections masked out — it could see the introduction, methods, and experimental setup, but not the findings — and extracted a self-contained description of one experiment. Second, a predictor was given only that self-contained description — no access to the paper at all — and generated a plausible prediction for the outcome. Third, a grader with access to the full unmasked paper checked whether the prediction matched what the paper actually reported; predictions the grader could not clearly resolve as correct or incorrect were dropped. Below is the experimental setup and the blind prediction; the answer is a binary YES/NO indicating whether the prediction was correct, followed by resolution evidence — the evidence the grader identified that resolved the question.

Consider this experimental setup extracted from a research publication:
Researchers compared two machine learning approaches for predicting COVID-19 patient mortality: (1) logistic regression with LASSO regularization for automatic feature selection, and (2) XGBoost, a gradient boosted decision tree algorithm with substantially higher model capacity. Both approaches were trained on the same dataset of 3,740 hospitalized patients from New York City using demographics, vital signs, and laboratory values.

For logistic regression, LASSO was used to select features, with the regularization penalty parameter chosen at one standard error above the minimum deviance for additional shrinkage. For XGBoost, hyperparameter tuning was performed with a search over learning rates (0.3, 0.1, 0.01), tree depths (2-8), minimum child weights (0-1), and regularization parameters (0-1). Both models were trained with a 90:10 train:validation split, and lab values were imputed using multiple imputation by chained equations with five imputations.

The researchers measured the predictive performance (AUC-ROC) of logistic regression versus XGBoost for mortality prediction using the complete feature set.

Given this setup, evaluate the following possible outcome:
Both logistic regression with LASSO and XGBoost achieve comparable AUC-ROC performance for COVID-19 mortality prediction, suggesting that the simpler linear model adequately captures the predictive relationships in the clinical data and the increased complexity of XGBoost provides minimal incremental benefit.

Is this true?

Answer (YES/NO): YES